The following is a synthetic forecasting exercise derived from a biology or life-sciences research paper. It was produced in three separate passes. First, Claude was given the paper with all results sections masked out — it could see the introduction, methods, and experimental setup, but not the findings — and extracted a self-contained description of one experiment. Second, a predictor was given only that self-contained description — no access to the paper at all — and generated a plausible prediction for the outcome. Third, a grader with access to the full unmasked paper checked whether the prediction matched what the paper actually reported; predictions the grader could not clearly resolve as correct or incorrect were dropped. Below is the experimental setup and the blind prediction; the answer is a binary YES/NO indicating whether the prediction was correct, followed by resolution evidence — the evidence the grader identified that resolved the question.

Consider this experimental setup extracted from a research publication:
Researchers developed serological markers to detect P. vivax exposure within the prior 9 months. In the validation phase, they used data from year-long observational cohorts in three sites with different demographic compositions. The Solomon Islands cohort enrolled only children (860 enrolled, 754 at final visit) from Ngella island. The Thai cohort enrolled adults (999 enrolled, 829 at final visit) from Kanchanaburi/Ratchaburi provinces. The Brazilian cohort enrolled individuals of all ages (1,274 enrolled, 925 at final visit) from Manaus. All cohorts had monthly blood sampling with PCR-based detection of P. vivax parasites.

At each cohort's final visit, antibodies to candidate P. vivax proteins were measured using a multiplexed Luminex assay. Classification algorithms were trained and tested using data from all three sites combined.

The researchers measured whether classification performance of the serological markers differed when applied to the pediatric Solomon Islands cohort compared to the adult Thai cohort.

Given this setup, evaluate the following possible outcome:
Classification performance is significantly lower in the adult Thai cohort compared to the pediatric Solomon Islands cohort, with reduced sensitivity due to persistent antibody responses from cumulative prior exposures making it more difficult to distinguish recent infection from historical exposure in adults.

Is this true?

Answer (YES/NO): NO